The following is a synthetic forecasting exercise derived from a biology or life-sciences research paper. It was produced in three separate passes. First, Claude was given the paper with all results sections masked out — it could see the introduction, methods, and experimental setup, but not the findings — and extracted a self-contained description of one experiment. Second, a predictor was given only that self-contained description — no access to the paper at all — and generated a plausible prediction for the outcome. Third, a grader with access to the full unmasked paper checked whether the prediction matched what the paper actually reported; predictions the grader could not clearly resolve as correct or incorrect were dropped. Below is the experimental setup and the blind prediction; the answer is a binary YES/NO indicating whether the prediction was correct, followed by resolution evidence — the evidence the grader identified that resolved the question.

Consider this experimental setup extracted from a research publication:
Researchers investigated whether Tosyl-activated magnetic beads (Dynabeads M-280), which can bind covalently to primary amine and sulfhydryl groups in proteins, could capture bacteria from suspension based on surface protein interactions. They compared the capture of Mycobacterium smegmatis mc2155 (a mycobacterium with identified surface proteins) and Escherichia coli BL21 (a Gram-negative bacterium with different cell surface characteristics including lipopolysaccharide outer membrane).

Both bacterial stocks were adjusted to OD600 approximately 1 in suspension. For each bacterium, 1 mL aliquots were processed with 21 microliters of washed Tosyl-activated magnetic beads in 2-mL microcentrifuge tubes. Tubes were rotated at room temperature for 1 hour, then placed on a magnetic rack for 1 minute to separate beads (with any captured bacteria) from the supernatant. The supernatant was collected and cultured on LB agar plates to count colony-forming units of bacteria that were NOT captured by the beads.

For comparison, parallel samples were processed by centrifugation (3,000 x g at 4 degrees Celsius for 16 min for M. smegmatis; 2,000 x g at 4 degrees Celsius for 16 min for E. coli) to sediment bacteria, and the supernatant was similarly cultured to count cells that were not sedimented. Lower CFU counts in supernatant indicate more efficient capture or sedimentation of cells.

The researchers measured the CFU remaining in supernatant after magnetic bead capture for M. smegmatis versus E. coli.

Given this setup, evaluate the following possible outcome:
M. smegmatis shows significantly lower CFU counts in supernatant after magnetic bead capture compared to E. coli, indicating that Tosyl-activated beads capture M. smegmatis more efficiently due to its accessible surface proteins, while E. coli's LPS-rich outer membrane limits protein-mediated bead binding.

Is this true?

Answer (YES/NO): YES